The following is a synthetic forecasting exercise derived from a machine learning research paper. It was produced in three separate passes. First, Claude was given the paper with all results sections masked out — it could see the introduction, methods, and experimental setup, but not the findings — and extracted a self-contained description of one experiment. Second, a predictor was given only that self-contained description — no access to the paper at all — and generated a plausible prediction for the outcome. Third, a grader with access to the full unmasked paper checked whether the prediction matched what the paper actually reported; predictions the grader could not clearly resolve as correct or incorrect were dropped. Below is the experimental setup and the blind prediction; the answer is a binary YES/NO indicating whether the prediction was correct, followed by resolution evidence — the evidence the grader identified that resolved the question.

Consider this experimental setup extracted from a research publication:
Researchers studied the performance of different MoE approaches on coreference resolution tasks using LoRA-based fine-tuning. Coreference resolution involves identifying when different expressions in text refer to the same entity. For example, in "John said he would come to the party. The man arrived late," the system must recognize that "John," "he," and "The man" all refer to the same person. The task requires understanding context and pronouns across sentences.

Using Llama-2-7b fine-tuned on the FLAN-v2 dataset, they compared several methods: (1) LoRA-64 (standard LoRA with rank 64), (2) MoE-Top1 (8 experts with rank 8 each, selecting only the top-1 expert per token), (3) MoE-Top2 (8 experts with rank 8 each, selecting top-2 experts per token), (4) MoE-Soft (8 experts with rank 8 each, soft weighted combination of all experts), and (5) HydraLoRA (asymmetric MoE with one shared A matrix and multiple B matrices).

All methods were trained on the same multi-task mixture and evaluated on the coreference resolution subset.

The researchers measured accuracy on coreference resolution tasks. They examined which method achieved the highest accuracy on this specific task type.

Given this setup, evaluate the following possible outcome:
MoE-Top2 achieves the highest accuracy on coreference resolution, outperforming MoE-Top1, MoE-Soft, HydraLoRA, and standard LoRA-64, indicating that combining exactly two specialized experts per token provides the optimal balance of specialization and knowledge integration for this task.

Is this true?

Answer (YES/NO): NO